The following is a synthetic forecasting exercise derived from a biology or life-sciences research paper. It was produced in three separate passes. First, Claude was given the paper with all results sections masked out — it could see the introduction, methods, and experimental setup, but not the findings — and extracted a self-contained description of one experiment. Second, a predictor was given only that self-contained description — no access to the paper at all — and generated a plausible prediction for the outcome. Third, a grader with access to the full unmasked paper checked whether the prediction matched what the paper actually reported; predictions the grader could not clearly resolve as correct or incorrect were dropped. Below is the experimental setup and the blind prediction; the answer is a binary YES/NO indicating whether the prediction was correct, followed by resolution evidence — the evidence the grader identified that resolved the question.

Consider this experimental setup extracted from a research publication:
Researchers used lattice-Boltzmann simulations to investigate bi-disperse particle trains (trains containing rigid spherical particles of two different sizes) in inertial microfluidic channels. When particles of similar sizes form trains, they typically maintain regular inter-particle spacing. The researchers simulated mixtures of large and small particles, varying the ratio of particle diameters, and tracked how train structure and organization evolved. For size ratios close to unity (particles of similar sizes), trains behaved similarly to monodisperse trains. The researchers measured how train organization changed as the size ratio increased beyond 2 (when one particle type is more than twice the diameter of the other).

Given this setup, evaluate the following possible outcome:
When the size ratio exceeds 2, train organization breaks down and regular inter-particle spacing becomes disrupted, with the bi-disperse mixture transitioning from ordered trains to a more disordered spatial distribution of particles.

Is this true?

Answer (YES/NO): NO